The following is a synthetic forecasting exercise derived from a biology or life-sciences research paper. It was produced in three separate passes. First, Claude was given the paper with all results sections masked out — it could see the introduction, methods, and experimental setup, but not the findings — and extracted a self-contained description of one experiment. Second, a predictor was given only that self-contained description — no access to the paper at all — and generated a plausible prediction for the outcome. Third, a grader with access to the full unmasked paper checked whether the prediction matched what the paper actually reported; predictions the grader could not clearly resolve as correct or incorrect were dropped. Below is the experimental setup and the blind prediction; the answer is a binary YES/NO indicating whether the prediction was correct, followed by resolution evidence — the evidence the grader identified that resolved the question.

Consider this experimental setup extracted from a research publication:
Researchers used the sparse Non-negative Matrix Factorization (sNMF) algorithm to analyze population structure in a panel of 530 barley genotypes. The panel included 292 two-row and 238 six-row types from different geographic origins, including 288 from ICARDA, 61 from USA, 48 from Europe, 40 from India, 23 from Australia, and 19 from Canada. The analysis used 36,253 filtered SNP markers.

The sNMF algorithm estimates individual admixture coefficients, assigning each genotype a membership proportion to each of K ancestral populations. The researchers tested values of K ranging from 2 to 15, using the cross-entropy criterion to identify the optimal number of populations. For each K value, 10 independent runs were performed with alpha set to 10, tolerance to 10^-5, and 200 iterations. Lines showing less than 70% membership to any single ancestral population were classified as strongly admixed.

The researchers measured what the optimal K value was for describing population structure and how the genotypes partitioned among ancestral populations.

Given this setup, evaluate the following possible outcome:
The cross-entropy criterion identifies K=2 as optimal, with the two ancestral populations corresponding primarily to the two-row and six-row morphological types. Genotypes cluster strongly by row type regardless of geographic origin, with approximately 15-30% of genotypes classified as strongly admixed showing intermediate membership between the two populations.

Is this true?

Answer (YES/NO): NO